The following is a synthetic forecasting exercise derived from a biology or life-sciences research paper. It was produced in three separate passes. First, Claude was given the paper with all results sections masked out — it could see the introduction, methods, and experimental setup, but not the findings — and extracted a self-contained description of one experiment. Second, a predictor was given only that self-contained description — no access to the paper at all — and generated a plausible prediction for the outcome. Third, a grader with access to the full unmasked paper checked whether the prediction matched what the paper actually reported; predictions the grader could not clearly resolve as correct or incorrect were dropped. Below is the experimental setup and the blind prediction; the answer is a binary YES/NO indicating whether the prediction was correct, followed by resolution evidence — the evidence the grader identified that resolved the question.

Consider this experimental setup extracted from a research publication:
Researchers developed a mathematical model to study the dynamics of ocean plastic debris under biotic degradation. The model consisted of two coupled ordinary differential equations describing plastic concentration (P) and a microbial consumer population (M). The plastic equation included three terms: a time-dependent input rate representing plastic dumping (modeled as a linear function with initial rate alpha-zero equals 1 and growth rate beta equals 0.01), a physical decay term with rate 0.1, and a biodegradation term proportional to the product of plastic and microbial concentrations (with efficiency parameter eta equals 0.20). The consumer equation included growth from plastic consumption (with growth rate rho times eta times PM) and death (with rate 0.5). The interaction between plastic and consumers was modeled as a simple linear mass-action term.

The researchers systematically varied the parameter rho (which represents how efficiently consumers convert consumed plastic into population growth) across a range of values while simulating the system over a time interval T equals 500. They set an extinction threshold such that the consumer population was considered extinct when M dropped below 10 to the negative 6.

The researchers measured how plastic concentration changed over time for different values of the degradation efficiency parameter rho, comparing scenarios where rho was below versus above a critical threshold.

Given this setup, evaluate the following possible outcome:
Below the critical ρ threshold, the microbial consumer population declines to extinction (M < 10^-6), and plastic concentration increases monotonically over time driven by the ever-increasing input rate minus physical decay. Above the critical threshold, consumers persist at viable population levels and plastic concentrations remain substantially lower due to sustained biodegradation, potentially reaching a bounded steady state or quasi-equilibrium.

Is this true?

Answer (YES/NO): YES